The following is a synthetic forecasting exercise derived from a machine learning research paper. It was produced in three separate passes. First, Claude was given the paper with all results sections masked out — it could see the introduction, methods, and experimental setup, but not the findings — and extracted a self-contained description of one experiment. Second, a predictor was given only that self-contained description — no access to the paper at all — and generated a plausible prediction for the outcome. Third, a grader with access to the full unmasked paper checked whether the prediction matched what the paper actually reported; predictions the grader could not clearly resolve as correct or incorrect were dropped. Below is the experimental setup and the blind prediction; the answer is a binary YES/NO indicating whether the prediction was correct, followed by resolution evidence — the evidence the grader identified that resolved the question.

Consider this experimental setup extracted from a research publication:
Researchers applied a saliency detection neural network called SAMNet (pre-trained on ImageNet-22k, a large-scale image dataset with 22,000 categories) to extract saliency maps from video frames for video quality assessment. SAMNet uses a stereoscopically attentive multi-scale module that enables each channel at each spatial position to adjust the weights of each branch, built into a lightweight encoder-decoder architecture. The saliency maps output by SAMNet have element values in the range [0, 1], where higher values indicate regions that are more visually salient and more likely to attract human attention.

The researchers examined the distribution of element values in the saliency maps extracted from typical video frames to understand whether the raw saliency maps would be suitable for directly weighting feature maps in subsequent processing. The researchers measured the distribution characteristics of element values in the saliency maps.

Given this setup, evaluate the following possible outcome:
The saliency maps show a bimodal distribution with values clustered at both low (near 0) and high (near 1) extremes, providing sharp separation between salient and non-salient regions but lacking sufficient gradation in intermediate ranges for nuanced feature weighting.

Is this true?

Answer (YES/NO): NO